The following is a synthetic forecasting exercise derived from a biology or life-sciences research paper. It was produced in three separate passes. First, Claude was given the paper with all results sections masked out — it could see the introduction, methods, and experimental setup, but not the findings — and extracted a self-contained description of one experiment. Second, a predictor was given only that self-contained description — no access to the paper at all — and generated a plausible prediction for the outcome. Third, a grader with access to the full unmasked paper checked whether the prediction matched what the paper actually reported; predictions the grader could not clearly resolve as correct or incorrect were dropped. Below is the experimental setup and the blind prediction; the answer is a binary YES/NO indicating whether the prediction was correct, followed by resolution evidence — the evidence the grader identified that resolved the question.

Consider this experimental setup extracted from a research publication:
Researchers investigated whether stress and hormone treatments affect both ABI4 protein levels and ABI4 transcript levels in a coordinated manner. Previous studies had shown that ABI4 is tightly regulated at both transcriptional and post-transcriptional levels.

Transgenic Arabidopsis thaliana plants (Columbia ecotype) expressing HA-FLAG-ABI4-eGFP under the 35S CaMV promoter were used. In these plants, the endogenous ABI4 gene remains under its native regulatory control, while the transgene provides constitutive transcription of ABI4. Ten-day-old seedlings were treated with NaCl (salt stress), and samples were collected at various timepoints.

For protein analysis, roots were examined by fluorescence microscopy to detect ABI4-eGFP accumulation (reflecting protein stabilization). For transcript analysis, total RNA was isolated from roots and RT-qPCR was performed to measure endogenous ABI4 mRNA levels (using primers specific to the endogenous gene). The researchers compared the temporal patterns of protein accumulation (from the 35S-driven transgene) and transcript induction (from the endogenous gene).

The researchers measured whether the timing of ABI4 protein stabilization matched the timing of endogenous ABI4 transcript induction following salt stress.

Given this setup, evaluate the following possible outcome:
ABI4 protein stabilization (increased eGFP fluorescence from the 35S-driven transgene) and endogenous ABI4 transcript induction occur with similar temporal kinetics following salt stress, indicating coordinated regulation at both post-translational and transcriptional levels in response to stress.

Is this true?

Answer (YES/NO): YES